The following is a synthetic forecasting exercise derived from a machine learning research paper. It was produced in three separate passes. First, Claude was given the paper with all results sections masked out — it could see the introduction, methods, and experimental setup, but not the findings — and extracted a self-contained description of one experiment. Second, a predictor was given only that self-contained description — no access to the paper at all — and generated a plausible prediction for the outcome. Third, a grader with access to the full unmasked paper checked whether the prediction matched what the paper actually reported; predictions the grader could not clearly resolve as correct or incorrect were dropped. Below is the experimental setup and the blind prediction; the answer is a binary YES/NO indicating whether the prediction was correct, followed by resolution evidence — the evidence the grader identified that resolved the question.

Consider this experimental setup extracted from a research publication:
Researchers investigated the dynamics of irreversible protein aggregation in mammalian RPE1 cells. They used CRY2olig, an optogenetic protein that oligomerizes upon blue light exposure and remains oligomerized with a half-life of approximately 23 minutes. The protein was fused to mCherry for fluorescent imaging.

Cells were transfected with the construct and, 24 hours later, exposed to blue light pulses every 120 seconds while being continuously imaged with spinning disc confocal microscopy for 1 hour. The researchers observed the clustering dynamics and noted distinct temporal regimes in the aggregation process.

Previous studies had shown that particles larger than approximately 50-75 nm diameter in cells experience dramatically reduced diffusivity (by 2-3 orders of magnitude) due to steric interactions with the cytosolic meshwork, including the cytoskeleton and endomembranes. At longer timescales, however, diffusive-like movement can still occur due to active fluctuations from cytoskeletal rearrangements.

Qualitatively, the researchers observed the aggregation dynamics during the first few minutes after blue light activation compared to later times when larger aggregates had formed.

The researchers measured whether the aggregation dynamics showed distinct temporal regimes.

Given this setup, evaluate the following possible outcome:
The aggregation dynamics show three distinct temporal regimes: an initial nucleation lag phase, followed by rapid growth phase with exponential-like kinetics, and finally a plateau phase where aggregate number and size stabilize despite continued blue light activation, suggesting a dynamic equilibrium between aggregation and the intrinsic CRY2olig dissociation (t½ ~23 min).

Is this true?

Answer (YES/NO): NO